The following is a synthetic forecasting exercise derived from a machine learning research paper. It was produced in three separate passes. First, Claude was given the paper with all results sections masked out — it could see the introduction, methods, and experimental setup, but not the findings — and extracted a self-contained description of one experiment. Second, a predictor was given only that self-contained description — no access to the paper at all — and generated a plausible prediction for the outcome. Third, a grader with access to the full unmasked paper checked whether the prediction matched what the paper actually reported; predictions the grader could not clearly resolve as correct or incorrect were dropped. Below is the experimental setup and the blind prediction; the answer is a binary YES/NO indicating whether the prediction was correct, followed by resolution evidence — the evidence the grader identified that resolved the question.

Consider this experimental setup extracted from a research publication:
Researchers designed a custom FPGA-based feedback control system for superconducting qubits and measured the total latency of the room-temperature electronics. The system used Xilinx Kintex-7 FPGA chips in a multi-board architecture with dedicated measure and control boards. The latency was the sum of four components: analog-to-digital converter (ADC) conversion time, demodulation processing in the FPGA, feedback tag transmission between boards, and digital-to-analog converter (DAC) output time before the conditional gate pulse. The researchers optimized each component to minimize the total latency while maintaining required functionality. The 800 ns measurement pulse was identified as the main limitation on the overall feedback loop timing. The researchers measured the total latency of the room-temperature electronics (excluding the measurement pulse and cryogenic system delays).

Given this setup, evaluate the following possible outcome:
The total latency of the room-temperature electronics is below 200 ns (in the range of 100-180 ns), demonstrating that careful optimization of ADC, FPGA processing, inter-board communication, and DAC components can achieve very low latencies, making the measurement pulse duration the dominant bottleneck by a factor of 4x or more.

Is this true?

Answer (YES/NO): YES